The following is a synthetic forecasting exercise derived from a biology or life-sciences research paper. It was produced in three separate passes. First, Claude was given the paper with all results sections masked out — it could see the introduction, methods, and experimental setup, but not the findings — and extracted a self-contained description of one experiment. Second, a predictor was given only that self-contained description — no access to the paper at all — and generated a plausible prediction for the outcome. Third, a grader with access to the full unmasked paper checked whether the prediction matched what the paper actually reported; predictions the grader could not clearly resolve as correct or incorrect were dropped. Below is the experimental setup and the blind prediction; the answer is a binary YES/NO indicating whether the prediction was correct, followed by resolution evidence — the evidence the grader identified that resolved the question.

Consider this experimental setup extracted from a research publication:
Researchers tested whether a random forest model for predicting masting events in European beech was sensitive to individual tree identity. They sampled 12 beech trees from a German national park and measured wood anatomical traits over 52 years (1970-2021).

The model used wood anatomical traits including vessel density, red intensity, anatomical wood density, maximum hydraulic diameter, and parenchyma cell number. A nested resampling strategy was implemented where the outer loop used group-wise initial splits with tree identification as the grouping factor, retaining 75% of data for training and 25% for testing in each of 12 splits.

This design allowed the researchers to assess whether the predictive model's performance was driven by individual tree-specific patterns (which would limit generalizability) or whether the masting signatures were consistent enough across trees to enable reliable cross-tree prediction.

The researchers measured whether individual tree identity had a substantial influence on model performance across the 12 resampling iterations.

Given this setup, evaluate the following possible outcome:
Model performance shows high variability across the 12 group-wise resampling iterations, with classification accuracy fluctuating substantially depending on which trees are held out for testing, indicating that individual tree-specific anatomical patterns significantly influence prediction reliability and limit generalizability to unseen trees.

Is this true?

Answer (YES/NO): NO